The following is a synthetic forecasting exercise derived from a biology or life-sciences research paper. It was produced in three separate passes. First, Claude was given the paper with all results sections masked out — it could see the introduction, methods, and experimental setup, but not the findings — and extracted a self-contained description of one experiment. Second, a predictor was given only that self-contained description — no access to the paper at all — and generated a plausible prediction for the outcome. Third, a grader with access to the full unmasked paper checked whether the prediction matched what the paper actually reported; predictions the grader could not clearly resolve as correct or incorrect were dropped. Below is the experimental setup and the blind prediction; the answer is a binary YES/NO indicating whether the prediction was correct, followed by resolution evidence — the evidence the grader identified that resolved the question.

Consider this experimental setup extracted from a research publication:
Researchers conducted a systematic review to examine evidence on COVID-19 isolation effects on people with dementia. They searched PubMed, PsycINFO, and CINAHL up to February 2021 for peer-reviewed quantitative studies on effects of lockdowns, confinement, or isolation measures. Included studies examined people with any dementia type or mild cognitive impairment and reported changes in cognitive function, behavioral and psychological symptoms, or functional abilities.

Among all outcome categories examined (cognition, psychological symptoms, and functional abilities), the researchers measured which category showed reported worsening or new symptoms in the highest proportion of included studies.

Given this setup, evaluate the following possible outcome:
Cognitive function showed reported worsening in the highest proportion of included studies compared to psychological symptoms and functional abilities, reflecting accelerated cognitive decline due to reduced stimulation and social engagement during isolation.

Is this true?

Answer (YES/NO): NO